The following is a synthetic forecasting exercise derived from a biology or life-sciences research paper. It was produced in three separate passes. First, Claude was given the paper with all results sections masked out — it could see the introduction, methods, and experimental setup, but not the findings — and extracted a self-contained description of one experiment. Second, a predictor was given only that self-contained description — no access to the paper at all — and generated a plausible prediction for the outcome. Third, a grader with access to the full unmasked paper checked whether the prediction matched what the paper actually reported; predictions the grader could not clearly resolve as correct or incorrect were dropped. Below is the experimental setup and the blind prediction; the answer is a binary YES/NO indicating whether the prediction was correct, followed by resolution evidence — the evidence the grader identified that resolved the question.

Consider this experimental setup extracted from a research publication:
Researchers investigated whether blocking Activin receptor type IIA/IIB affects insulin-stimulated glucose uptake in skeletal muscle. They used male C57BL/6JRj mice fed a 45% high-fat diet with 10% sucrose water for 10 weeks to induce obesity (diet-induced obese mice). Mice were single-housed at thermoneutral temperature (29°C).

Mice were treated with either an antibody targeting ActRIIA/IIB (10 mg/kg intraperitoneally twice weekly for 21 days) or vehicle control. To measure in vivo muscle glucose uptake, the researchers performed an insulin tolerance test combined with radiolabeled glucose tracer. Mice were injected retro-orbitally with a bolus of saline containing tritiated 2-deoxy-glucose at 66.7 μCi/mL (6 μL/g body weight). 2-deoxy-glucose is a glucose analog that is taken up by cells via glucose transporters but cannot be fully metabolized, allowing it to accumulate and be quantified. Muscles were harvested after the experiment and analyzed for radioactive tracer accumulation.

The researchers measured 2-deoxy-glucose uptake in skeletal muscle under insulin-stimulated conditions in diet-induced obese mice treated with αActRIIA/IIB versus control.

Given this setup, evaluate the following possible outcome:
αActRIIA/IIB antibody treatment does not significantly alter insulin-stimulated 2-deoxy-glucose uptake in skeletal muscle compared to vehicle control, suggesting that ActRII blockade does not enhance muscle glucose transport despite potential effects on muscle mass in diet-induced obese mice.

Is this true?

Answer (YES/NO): YES